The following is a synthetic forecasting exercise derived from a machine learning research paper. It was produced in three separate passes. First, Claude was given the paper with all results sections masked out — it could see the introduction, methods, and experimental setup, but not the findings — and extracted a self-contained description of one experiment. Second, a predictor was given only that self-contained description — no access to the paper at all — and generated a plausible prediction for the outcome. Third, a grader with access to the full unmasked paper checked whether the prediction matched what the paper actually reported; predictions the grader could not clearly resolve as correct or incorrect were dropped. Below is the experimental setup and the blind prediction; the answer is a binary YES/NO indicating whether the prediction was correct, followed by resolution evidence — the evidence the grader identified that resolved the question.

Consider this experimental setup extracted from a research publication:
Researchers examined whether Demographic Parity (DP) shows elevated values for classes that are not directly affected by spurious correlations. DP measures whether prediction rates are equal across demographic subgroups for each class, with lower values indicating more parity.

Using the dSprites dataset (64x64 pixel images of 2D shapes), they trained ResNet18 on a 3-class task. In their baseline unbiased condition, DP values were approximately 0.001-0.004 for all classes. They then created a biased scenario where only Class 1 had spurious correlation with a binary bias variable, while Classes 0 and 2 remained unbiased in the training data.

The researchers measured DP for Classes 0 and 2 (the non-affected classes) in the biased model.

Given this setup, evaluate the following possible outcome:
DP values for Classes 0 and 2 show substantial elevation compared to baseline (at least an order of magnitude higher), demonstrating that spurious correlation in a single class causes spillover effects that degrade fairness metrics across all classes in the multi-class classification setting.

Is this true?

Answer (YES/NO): YES